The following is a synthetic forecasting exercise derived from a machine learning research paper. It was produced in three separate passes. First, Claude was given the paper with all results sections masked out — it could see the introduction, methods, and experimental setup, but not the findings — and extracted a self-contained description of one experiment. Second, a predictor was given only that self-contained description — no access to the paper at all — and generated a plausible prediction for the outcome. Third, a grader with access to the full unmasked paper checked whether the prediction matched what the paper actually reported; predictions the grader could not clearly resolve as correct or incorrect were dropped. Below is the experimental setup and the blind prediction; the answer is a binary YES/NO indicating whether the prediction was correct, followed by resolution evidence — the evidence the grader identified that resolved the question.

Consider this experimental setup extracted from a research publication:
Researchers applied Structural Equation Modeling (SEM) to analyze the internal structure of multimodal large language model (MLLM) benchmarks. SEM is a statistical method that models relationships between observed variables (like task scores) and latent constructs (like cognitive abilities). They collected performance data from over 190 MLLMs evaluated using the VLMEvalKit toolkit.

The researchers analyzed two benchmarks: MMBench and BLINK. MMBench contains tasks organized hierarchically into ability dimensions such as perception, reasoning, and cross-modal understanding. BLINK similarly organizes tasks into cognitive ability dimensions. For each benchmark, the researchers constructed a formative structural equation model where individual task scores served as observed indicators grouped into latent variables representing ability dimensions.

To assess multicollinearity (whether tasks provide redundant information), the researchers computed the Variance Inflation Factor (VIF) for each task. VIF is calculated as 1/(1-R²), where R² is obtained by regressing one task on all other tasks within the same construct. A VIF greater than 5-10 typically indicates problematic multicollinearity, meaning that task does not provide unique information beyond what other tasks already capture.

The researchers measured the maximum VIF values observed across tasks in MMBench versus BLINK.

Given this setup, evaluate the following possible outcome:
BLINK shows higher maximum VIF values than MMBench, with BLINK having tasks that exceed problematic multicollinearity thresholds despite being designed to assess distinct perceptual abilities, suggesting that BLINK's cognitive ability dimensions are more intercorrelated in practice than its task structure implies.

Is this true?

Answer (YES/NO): NO